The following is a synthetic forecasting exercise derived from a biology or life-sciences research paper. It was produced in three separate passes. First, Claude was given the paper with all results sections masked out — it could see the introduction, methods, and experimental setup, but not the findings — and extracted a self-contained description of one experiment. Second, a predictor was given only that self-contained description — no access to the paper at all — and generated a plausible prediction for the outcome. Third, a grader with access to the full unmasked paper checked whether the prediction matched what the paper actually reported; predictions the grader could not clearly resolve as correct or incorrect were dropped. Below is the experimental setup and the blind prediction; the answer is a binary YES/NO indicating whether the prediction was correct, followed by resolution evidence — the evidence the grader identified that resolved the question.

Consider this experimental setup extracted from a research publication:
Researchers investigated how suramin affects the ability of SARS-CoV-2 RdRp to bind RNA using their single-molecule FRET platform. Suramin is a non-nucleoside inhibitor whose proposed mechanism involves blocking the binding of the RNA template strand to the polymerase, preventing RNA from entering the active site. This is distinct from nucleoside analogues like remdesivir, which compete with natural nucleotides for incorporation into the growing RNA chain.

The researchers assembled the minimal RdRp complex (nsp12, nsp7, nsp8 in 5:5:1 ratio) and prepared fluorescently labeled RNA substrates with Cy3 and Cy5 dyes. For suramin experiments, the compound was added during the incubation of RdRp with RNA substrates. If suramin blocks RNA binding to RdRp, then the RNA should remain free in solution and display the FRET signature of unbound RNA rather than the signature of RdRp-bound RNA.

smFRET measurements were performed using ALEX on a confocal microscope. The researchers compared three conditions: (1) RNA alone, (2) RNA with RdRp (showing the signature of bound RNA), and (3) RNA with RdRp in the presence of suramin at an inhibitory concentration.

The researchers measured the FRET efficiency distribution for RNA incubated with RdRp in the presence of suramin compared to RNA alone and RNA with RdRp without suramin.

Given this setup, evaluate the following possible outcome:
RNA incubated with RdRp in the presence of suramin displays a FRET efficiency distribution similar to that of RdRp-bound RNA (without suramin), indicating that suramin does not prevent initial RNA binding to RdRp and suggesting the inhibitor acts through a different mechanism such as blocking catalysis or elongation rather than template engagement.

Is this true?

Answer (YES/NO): NO